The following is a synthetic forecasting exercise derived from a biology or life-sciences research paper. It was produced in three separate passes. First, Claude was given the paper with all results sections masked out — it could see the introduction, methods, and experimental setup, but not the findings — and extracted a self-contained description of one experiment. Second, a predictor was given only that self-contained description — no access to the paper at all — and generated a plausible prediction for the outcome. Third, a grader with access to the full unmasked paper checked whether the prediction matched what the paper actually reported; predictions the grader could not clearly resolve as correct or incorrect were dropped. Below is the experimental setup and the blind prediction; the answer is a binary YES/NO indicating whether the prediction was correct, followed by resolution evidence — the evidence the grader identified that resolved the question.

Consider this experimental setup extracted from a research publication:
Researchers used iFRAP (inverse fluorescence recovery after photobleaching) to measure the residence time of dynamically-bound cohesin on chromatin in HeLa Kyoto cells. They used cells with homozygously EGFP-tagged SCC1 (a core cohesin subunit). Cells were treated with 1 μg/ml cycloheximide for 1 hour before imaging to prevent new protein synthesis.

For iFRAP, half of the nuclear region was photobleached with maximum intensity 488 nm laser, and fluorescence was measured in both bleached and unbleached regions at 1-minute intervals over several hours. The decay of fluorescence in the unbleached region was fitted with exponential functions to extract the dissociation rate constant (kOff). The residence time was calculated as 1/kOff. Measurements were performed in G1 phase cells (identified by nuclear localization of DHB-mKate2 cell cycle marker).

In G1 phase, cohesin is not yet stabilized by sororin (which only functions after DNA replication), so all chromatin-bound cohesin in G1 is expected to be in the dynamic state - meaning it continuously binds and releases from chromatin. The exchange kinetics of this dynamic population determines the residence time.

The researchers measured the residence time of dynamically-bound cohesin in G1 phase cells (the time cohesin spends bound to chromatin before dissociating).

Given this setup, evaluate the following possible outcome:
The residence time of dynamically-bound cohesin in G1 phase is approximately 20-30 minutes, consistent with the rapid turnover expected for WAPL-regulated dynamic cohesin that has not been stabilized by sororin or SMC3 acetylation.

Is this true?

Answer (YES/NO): NO